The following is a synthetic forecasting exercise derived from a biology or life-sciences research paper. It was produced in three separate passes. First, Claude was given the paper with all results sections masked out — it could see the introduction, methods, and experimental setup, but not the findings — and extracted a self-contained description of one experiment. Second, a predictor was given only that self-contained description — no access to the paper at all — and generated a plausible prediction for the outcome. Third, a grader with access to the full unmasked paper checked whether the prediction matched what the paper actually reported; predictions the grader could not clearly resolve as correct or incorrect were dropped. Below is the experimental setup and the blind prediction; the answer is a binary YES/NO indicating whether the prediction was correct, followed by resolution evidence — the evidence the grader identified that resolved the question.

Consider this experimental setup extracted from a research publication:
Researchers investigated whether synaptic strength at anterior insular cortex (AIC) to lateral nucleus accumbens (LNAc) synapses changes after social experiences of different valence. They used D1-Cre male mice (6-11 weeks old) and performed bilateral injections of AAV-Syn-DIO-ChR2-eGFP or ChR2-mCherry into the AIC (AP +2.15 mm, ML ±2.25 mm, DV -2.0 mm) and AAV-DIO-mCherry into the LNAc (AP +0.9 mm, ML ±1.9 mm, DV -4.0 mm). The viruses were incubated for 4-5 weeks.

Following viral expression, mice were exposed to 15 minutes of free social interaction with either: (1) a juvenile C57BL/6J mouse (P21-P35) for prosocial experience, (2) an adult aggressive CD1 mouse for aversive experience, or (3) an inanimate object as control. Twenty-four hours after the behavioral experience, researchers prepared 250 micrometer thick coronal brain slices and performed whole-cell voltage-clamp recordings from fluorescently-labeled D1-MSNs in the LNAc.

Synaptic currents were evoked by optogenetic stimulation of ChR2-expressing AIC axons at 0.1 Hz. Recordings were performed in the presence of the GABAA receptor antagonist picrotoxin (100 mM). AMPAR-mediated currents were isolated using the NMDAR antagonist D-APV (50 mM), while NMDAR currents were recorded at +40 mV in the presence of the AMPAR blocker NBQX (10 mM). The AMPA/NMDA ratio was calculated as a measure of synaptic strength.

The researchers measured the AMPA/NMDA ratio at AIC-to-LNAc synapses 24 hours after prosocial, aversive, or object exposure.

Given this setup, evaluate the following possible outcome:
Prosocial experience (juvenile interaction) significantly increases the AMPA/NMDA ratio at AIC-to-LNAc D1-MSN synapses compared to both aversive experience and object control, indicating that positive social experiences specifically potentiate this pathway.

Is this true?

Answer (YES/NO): YES